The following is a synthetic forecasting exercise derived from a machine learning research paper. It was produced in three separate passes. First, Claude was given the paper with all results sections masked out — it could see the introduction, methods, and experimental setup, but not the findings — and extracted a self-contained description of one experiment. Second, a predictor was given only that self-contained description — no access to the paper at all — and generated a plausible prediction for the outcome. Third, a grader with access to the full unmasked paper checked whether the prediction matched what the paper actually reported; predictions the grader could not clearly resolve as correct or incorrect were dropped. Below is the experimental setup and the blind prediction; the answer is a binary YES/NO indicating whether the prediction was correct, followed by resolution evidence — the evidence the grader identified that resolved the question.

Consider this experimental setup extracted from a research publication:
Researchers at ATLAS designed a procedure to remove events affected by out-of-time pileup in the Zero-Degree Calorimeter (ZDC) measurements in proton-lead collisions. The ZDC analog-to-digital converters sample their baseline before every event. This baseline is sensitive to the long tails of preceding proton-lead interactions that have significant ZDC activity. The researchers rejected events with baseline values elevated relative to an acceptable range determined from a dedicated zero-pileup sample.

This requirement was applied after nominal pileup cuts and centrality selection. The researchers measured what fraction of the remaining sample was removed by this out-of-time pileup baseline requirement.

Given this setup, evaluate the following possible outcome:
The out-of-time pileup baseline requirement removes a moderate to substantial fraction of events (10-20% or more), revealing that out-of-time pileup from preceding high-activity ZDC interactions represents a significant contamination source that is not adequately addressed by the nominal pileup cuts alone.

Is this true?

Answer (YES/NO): NO